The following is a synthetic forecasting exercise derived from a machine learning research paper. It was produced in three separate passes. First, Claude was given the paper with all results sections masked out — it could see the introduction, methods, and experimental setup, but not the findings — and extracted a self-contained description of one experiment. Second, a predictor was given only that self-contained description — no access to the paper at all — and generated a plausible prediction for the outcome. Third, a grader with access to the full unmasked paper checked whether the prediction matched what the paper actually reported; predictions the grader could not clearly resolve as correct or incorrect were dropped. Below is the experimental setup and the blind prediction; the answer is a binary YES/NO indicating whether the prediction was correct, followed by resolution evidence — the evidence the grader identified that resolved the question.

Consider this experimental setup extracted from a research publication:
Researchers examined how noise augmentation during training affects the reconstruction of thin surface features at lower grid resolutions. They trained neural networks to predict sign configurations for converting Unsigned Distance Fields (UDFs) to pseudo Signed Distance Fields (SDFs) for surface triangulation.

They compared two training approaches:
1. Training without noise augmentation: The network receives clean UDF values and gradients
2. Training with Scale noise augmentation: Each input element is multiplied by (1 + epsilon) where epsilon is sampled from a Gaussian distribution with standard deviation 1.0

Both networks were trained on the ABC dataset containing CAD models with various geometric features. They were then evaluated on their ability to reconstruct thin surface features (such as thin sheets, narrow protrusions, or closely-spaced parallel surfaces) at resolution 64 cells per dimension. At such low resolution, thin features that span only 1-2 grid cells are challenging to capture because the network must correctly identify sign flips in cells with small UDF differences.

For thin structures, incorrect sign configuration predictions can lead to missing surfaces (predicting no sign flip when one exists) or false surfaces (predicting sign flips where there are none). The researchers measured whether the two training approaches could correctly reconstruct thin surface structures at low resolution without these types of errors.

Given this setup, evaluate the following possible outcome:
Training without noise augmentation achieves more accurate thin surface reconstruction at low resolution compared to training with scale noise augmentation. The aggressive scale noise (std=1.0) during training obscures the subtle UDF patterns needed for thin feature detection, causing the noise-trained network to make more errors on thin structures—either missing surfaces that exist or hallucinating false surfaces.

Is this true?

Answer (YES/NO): NO